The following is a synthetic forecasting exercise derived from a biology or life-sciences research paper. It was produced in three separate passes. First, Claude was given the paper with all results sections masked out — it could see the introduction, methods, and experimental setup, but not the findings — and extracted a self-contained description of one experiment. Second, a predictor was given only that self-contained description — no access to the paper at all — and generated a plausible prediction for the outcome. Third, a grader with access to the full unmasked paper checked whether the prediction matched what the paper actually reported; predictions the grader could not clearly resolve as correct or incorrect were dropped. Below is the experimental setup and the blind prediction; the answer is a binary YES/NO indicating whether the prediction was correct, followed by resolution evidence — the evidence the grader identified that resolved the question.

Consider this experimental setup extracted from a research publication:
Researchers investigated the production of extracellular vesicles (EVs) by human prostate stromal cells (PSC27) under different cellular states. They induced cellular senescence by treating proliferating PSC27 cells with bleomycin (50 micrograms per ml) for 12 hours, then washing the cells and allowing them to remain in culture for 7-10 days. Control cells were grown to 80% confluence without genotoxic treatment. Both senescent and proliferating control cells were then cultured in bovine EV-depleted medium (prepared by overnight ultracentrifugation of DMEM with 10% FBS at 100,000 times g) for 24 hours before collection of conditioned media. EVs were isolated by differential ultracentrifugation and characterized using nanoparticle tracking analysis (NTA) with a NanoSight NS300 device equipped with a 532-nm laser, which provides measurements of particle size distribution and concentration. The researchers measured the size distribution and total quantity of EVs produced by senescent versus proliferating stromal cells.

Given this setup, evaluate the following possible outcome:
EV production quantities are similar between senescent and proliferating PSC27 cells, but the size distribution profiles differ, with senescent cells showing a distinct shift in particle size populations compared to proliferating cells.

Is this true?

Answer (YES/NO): NO